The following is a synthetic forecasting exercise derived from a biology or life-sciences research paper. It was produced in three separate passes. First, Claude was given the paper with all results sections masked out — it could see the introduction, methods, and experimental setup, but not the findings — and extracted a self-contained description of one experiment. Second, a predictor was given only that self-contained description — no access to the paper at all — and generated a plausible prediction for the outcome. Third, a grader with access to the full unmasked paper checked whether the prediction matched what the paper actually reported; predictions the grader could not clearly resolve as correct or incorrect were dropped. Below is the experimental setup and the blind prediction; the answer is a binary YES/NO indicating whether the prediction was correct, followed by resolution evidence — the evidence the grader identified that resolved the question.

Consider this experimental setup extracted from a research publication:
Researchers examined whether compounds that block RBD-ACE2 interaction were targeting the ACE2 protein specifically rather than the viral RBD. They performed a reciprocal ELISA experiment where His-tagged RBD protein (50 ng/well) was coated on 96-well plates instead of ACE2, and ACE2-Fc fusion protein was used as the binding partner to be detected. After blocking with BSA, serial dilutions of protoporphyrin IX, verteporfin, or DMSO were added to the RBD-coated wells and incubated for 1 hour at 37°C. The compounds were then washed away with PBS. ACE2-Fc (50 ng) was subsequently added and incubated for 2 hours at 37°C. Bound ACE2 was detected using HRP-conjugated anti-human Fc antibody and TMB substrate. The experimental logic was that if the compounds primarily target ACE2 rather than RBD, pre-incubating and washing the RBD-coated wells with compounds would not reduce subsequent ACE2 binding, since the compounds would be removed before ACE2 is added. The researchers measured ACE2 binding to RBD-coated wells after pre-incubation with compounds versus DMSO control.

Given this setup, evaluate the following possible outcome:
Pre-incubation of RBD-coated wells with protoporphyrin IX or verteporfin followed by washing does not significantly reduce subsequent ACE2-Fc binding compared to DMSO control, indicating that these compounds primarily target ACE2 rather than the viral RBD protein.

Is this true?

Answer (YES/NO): YES